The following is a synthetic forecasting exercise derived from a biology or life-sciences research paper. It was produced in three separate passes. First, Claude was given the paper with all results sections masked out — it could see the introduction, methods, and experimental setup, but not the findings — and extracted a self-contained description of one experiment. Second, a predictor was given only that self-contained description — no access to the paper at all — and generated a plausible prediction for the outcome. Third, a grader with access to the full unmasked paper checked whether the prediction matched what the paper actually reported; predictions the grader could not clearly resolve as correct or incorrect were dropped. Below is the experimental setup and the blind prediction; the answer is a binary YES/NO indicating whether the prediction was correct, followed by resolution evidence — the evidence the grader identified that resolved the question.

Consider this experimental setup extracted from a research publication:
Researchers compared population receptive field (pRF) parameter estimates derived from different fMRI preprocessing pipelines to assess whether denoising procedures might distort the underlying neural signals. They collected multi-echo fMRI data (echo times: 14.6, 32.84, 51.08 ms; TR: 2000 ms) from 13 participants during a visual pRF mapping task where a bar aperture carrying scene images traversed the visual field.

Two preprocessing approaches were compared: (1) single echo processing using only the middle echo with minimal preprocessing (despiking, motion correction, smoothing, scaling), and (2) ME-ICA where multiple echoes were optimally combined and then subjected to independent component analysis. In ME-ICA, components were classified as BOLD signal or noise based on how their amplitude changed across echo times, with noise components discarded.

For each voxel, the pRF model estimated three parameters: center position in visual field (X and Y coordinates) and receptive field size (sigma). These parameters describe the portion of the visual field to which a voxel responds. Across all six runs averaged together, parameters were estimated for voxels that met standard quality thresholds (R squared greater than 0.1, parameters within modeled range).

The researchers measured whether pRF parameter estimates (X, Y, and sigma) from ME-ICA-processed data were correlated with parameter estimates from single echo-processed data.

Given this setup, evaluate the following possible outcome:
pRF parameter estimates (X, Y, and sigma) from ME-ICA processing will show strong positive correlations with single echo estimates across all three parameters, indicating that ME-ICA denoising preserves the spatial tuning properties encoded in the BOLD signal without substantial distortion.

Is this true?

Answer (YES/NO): NO